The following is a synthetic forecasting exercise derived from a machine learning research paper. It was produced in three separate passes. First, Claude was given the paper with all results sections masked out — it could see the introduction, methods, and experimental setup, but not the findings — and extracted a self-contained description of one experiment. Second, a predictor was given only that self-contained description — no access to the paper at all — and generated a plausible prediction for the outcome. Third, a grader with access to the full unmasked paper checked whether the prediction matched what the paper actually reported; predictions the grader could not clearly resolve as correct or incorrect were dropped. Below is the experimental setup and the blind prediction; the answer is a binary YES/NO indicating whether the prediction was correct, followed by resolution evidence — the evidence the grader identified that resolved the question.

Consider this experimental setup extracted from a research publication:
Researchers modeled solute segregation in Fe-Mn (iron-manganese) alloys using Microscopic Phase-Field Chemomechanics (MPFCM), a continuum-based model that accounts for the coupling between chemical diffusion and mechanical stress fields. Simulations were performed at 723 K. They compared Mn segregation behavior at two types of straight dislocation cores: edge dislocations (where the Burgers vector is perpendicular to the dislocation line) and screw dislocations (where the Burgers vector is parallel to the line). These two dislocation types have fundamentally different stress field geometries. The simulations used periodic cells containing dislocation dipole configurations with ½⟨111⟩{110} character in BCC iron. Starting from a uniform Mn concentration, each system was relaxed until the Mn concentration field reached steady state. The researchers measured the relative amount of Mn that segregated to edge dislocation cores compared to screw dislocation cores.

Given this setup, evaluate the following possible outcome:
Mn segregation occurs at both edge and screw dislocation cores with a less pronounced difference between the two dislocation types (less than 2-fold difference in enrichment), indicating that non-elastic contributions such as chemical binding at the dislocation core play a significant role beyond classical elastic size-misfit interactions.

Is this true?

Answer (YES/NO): NO